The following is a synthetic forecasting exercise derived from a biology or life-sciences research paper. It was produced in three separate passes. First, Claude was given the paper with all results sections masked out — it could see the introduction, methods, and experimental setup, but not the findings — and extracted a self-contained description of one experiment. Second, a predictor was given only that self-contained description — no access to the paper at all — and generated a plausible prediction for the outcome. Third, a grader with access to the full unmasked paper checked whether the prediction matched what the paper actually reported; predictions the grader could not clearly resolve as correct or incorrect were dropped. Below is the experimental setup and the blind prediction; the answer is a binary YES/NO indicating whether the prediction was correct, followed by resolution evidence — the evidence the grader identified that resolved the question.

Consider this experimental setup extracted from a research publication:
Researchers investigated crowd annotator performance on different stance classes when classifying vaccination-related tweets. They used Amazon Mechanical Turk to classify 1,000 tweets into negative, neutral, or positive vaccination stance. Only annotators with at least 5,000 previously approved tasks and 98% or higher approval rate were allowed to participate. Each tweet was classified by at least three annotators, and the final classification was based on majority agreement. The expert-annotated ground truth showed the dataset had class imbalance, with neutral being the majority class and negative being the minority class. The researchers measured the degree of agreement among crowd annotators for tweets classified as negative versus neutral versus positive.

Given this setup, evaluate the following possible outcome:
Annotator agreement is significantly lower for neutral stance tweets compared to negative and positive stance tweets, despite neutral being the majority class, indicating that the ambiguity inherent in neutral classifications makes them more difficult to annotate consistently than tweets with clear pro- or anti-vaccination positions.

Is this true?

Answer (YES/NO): NO